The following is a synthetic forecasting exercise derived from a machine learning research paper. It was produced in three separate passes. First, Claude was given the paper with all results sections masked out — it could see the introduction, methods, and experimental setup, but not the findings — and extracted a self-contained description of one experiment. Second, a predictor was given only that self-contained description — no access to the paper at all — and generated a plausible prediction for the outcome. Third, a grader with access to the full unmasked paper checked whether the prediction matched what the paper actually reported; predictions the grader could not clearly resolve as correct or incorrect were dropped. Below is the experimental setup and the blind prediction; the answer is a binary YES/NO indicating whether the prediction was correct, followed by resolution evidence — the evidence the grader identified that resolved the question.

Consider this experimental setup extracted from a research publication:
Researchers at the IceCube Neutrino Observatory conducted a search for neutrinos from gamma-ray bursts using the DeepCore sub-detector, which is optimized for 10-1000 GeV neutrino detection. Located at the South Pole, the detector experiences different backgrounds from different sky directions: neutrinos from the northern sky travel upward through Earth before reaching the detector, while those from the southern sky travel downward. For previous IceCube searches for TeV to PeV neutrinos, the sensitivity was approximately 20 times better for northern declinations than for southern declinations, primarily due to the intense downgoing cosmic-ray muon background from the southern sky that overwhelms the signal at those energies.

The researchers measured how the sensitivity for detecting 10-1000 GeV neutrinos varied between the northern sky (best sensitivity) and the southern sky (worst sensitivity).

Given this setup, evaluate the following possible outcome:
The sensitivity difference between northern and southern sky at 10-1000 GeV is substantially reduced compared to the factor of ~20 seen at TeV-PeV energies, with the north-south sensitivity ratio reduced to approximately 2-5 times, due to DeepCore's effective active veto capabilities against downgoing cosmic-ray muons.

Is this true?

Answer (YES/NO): YES